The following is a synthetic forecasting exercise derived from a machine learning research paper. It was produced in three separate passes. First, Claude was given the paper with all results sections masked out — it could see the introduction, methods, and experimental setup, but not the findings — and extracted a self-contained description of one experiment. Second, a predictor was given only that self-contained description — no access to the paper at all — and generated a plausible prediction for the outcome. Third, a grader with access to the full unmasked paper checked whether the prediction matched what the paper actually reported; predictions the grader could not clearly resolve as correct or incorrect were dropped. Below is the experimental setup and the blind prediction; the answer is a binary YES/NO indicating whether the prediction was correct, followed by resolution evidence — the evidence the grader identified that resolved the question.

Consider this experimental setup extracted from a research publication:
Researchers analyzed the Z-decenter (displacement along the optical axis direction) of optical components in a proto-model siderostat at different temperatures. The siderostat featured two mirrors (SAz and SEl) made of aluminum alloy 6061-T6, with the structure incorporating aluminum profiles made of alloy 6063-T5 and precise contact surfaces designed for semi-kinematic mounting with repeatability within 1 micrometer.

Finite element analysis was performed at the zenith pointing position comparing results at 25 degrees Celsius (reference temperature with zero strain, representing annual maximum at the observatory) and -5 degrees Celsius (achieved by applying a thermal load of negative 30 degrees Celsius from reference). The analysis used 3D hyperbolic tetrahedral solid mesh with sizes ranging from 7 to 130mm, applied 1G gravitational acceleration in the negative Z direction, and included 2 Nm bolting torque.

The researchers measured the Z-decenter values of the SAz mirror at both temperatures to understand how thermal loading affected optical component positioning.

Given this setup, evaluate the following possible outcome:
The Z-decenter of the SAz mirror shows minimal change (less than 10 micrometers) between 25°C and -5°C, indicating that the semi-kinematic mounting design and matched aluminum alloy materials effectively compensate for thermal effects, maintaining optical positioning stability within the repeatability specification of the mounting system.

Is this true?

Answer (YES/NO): NO